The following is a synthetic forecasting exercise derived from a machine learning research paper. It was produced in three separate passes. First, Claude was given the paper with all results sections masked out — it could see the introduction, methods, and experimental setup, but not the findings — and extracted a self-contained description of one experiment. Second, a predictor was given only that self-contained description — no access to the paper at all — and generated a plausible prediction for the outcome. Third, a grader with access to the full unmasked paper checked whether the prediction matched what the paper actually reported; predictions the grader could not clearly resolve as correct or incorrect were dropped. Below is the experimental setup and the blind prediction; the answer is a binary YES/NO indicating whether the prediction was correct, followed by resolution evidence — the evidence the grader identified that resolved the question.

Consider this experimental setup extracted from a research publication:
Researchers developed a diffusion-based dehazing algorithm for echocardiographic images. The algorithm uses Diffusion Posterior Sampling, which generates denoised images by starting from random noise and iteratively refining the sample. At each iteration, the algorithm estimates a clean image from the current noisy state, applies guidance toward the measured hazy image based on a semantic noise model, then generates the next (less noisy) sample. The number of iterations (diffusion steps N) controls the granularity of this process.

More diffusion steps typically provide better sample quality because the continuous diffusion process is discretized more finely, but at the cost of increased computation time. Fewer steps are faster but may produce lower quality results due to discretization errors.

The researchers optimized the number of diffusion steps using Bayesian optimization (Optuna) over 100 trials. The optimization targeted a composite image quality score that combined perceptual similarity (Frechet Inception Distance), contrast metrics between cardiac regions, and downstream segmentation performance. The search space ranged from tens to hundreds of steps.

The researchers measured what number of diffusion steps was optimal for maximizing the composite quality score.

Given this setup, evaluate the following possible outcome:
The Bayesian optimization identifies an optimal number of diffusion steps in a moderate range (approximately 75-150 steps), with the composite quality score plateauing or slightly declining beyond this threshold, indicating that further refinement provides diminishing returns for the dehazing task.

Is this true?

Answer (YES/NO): NO